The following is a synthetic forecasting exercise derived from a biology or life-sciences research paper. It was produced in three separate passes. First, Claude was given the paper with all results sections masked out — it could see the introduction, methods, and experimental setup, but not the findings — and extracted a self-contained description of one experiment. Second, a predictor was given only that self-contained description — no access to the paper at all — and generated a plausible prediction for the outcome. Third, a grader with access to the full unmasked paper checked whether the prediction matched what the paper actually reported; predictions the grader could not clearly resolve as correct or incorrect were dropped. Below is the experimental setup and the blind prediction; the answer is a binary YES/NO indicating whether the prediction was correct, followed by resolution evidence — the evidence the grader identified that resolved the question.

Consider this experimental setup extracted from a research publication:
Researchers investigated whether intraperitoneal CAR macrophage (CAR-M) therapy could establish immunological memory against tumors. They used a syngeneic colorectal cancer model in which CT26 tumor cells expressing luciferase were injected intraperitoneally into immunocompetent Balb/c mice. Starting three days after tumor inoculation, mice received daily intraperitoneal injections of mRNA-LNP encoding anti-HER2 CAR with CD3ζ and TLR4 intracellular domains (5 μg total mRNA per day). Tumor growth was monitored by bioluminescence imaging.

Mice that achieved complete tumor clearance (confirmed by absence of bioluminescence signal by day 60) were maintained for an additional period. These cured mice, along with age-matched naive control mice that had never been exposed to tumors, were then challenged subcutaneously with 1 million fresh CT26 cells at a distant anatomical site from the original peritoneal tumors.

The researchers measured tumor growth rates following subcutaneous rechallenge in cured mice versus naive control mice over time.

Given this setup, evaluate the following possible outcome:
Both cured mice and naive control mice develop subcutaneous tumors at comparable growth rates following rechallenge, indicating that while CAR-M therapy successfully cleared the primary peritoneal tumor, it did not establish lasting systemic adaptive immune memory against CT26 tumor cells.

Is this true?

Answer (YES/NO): NO